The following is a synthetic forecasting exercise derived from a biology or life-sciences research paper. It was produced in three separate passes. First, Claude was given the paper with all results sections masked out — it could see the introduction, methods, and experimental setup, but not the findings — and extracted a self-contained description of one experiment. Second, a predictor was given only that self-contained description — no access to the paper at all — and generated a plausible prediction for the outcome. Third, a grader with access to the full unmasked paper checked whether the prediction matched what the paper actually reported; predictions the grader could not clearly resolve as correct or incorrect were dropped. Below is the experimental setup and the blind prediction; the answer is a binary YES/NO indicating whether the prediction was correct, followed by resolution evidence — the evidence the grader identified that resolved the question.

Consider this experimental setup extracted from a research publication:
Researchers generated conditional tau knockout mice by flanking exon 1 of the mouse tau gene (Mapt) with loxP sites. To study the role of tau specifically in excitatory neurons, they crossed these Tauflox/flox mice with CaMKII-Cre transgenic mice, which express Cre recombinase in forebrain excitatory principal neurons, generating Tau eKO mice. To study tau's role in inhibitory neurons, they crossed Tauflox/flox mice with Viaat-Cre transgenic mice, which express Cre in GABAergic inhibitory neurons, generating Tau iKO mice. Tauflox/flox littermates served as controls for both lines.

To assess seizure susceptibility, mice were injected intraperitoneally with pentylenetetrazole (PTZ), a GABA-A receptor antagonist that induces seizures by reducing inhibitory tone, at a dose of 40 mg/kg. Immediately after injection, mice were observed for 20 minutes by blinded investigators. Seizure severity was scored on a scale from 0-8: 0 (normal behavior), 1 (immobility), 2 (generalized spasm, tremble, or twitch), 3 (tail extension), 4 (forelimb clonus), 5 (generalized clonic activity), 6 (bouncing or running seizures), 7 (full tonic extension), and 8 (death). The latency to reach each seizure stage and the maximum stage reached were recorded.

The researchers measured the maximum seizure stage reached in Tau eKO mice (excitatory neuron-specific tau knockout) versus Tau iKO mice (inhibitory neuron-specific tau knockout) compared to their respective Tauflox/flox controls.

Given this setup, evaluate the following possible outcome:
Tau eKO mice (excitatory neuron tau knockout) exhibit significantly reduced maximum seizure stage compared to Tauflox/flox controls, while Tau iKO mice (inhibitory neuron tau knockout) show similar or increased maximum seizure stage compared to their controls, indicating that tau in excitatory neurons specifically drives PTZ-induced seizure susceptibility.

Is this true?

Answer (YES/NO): YES